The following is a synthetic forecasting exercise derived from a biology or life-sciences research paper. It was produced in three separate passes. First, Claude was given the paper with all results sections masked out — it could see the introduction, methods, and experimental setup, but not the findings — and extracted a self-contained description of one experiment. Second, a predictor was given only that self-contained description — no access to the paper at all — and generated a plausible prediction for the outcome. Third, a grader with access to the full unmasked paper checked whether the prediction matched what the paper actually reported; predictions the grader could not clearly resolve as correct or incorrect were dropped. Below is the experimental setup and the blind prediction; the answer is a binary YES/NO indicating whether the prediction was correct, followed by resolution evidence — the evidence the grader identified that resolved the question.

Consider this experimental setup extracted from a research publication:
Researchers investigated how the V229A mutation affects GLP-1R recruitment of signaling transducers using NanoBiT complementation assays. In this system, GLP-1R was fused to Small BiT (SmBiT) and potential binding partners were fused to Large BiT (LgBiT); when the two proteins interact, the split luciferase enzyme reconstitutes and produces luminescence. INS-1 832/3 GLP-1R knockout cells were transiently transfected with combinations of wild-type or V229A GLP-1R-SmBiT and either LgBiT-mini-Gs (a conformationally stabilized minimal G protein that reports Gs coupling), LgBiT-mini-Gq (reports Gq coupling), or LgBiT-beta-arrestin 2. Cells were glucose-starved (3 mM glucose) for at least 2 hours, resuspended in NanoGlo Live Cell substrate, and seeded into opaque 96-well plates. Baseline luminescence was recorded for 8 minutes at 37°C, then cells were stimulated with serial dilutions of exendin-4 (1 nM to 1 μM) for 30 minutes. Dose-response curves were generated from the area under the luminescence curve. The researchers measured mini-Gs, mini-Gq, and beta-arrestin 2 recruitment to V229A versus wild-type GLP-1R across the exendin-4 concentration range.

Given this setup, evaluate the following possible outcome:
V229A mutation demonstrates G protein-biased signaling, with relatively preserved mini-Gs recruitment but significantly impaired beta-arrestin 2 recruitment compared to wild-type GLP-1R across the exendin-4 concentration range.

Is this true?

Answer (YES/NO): NO